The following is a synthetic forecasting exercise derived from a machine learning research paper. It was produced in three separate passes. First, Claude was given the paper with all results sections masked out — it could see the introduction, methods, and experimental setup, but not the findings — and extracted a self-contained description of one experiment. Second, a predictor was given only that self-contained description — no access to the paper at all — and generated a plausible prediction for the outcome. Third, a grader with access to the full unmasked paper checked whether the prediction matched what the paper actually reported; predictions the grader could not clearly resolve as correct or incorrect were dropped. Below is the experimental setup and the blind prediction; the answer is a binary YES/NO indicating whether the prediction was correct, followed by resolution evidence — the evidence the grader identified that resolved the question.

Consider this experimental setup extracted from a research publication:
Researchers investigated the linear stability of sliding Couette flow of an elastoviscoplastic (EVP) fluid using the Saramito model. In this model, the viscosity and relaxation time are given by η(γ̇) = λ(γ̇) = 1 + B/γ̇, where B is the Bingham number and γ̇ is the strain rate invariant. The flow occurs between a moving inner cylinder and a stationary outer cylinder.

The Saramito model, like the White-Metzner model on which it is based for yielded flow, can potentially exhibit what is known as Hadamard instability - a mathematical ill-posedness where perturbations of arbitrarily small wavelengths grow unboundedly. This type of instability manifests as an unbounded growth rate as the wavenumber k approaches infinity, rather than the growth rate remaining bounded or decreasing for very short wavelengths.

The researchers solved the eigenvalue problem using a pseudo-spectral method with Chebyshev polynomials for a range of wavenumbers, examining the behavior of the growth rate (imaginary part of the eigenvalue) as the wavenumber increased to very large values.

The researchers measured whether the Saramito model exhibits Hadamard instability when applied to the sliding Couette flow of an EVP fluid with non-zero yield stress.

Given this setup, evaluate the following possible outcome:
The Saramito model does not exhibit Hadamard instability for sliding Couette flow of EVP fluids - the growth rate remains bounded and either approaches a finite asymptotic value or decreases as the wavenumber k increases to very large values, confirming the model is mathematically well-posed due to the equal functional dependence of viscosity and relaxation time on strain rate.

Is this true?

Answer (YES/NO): NO